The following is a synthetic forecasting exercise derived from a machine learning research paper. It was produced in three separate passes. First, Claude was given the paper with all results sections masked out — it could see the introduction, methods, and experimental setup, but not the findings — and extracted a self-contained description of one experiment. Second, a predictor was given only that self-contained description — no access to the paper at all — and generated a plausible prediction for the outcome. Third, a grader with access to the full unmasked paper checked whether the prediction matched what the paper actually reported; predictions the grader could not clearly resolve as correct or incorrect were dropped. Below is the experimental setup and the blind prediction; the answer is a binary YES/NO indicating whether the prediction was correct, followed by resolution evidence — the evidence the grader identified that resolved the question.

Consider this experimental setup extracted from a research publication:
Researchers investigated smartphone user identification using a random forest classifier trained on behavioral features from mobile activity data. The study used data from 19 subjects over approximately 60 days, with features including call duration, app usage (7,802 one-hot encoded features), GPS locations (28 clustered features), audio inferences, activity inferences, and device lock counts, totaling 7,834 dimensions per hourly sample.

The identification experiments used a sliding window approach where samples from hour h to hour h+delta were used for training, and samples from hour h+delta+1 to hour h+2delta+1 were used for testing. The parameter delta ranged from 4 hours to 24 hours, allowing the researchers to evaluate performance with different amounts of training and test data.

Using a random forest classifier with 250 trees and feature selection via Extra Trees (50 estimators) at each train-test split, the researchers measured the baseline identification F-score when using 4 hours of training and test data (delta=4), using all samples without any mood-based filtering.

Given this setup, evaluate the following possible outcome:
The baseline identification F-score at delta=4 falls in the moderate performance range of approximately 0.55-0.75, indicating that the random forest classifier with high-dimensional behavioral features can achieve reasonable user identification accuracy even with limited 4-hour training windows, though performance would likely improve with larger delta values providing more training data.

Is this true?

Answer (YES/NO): YES